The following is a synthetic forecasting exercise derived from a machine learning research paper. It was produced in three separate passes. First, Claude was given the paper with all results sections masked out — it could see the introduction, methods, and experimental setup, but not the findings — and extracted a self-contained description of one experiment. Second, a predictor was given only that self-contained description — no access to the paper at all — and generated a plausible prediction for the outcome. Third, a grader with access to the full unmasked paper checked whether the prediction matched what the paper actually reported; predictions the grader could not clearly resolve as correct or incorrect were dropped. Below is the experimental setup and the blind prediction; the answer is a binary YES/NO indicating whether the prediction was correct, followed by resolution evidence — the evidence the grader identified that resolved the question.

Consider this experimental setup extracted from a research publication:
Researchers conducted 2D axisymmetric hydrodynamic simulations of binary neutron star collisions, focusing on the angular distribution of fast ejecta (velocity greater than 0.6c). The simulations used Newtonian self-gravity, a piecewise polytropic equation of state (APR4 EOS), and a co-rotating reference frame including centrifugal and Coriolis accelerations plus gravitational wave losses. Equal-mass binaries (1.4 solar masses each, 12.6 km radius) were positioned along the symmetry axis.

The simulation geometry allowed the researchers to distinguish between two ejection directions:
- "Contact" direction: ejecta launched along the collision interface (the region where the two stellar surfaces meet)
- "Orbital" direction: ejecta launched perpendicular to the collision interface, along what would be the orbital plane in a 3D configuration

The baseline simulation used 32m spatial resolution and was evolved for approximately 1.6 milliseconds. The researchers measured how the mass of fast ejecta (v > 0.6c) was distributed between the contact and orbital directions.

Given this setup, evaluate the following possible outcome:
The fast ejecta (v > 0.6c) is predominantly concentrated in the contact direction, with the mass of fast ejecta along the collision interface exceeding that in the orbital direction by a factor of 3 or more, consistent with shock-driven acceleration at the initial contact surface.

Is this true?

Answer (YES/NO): YES